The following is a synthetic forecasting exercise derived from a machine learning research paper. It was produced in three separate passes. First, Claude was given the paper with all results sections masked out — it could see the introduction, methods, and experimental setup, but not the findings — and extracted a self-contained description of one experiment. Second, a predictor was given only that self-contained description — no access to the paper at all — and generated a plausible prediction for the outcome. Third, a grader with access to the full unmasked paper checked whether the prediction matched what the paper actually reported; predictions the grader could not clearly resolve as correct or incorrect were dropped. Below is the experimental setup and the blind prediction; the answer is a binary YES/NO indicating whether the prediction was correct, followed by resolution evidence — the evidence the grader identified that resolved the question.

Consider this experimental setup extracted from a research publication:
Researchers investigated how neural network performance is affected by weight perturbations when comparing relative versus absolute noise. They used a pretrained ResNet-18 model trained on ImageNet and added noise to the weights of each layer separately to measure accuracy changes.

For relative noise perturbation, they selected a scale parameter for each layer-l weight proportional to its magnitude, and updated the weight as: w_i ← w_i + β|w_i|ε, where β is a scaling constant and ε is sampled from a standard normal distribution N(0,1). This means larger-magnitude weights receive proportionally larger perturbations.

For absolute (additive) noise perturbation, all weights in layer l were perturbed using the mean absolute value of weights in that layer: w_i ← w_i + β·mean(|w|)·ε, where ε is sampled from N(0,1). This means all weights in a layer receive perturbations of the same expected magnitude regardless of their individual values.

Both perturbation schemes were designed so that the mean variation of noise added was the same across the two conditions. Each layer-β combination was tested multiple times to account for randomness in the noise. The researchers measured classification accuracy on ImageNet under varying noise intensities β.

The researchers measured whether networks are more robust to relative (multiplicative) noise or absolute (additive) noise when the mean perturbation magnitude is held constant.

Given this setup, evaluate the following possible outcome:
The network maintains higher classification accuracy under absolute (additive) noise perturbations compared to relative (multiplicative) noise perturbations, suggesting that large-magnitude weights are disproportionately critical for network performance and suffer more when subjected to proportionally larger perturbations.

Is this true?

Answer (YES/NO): NO